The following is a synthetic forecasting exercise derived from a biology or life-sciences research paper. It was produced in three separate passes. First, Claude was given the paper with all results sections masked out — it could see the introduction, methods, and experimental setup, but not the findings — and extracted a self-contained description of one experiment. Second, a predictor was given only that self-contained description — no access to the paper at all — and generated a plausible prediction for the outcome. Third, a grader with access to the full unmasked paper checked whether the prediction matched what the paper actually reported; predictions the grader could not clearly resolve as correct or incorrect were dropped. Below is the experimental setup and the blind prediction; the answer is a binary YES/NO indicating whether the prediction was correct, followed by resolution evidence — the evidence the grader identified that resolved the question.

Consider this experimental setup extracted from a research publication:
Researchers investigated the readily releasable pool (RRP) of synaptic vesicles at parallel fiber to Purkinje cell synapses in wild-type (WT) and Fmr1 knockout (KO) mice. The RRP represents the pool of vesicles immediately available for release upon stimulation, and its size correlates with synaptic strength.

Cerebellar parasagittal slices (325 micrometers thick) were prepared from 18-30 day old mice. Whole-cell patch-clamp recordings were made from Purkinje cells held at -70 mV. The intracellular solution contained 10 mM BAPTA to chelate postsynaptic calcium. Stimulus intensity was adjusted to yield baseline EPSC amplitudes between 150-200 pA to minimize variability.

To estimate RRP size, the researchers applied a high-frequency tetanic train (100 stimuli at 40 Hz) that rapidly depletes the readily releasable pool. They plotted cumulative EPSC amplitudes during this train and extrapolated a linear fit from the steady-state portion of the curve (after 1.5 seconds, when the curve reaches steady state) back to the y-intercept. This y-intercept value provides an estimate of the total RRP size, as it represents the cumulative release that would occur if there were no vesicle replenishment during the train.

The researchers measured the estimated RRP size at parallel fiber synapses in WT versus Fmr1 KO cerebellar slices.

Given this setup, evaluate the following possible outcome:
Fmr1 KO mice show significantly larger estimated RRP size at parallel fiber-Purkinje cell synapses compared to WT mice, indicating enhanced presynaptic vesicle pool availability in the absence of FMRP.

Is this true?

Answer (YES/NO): YES